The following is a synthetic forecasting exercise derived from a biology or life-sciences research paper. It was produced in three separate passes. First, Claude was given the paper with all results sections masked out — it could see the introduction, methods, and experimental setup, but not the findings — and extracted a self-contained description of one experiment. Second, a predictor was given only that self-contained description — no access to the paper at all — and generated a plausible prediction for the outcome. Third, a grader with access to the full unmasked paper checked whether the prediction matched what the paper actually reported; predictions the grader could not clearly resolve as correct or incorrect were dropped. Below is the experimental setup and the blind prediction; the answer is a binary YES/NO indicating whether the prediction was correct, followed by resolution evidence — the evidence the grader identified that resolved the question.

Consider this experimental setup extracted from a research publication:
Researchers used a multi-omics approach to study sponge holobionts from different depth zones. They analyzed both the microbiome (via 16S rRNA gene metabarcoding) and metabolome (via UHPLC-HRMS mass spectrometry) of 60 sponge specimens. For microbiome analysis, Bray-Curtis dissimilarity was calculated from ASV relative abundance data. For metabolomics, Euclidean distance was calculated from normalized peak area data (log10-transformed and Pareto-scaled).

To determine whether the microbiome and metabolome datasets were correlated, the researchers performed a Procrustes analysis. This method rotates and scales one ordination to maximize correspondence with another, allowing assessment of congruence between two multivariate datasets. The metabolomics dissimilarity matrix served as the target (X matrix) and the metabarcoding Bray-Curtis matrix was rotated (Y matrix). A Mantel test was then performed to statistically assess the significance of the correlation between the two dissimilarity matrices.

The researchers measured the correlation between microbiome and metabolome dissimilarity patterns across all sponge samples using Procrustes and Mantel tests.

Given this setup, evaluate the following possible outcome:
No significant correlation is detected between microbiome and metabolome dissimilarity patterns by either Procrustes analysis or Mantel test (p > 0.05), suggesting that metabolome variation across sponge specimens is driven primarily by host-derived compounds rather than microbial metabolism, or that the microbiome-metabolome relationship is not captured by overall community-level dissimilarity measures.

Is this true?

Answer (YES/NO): NO